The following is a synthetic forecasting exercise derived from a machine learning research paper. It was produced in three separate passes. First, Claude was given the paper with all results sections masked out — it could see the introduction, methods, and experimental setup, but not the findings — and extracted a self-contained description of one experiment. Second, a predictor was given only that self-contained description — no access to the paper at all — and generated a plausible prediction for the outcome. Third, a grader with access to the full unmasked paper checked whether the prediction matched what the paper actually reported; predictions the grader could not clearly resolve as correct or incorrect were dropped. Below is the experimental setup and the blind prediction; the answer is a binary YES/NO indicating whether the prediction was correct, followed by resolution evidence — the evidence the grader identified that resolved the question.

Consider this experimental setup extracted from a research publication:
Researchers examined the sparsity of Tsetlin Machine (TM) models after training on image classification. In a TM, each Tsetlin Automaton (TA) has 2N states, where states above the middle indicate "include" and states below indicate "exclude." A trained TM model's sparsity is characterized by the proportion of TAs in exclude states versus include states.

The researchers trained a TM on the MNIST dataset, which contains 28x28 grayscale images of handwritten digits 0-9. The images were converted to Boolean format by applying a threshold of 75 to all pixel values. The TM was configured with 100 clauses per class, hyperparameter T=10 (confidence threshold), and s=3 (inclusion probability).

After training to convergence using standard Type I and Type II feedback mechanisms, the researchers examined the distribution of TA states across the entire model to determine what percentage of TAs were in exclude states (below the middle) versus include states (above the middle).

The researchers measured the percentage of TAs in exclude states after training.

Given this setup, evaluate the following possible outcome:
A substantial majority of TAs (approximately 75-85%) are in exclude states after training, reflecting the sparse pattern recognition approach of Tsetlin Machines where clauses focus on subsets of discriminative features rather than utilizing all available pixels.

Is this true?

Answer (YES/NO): NO